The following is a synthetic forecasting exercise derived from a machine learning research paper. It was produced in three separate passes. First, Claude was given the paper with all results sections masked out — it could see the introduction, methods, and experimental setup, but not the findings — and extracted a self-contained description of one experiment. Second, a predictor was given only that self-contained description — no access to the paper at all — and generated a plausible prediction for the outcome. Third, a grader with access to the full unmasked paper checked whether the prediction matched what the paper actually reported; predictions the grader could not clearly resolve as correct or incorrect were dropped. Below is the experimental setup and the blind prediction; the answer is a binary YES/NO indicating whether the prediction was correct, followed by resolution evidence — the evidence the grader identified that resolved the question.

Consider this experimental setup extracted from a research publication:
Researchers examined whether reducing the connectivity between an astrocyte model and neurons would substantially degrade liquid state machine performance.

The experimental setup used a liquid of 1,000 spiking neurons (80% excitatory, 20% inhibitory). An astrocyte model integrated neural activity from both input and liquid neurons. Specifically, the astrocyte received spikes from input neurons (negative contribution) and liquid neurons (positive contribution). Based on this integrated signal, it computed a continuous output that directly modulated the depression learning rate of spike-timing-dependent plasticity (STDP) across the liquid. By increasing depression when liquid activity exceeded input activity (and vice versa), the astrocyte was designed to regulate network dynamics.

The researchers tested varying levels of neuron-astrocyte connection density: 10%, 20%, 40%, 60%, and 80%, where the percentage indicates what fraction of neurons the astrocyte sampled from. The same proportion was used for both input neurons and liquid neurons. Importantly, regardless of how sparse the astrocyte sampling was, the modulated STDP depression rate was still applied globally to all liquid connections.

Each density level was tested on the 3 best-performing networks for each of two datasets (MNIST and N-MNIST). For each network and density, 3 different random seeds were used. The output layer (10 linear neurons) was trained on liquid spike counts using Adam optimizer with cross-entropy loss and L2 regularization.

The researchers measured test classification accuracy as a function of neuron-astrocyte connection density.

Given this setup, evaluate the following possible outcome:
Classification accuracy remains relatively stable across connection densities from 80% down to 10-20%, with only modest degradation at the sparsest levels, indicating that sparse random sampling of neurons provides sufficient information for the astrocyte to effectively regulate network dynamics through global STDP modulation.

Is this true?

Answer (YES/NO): YES